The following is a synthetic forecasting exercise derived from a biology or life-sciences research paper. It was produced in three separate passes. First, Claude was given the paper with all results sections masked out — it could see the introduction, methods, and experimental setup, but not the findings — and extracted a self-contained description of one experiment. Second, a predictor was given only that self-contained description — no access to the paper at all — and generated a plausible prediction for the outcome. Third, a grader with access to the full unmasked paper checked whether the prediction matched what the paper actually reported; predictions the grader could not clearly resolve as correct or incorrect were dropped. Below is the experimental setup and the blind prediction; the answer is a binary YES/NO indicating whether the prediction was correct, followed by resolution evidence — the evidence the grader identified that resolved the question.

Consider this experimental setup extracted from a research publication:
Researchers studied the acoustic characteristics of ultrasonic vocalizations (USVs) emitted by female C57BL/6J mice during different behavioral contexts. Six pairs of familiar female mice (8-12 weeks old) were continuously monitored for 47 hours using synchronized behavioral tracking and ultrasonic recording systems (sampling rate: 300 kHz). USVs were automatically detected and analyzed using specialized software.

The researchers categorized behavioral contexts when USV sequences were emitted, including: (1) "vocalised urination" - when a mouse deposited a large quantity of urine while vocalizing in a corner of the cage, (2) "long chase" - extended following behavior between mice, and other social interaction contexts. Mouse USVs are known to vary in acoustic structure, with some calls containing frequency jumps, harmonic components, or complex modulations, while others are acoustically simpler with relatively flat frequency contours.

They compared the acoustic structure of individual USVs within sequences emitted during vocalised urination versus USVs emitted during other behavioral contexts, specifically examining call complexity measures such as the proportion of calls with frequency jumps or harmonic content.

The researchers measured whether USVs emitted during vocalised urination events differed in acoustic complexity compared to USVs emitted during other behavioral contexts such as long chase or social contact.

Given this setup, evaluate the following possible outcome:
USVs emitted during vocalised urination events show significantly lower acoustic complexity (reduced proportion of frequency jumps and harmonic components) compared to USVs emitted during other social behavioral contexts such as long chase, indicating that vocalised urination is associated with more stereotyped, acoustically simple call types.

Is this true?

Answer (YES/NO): NO